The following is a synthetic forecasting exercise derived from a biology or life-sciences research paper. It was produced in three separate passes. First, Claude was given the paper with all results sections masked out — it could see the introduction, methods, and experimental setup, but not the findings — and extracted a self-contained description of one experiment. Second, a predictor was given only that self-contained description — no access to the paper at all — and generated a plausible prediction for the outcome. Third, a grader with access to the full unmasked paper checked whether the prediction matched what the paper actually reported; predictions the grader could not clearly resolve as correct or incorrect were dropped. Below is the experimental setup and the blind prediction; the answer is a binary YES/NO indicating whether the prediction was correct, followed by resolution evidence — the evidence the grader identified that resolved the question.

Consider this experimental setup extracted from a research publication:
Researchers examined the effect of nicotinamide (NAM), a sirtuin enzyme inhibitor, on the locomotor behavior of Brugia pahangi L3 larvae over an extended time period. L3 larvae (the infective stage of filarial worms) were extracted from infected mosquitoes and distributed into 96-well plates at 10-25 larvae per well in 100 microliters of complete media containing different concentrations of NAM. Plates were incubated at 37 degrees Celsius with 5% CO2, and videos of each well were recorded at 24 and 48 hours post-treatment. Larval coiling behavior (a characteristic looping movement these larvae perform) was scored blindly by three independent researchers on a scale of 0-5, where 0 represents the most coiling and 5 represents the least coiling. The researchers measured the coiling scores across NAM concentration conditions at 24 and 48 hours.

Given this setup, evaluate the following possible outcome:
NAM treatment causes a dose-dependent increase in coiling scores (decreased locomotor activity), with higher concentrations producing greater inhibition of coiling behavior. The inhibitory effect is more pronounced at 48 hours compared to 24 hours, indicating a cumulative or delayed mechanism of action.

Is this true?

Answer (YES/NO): NO